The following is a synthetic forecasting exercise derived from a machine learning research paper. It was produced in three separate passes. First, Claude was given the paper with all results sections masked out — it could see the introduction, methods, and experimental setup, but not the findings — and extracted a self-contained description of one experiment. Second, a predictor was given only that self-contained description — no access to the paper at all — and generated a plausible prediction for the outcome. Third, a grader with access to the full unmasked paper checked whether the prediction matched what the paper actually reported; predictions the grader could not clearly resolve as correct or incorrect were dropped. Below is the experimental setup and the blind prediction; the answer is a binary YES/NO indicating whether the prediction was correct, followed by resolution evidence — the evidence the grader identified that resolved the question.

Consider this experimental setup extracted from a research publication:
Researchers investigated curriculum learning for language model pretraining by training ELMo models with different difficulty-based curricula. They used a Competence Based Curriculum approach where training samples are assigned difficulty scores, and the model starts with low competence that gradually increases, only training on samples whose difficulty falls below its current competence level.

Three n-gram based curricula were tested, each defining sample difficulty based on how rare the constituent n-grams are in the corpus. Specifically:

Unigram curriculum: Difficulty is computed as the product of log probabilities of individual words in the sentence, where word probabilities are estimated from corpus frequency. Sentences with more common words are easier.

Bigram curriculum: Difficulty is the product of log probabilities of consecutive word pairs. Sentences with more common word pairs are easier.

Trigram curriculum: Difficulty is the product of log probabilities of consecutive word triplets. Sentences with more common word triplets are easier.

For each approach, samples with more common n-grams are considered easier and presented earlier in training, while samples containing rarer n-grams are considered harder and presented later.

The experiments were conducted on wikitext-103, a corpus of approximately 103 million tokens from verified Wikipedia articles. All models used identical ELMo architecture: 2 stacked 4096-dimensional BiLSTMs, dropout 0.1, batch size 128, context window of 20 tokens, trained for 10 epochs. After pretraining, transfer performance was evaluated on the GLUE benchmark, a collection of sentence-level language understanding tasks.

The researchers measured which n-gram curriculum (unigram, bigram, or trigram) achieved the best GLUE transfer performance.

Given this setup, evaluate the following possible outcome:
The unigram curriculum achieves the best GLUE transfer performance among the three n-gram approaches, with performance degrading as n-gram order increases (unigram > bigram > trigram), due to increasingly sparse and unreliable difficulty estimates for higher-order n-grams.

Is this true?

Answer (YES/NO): NO